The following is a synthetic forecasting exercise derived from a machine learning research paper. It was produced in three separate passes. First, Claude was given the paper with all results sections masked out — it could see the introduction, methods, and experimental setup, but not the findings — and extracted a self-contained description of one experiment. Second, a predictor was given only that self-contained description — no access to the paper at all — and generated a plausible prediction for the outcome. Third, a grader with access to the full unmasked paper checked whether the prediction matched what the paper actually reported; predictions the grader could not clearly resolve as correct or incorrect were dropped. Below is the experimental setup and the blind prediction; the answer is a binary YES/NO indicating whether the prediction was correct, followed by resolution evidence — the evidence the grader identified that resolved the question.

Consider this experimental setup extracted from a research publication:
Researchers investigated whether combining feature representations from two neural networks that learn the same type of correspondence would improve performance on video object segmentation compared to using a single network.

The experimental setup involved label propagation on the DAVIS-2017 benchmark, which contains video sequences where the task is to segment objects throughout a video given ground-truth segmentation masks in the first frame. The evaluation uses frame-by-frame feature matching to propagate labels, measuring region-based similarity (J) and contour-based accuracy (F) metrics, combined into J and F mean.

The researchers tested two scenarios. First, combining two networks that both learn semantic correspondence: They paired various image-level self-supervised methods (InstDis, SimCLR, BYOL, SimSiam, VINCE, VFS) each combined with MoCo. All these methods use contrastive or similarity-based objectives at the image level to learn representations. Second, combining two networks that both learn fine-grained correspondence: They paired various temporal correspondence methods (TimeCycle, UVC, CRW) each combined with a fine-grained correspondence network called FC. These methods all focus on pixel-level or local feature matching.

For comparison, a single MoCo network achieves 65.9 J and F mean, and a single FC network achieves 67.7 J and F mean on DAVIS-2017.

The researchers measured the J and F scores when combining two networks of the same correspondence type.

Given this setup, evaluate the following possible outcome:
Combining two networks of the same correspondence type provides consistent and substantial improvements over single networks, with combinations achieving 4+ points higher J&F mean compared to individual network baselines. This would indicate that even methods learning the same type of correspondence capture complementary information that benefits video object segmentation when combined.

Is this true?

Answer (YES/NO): NO